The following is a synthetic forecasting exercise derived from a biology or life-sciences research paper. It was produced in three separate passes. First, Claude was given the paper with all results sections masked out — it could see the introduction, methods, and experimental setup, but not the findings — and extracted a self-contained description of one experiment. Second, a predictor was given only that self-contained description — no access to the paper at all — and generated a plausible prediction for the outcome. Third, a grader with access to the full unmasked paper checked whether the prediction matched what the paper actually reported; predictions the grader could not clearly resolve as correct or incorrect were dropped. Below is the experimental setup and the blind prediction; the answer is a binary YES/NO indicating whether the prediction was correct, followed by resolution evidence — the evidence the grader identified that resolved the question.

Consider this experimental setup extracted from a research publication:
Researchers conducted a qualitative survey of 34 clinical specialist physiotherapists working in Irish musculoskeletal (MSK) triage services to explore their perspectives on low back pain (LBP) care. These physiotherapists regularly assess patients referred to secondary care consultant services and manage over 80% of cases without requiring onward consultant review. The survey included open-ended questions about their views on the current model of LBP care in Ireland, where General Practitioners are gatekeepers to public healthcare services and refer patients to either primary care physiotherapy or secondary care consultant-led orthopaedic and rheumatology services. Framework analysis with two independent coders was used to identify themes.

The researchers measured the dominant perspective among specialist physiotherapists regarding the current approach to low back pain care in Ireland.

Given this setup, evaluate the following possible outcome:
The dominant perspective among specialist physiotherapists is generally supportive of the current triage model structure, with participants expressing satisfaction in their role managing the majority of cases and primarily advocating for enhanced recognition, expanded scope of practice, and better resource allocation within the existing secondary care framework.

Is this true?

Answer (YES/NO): NO